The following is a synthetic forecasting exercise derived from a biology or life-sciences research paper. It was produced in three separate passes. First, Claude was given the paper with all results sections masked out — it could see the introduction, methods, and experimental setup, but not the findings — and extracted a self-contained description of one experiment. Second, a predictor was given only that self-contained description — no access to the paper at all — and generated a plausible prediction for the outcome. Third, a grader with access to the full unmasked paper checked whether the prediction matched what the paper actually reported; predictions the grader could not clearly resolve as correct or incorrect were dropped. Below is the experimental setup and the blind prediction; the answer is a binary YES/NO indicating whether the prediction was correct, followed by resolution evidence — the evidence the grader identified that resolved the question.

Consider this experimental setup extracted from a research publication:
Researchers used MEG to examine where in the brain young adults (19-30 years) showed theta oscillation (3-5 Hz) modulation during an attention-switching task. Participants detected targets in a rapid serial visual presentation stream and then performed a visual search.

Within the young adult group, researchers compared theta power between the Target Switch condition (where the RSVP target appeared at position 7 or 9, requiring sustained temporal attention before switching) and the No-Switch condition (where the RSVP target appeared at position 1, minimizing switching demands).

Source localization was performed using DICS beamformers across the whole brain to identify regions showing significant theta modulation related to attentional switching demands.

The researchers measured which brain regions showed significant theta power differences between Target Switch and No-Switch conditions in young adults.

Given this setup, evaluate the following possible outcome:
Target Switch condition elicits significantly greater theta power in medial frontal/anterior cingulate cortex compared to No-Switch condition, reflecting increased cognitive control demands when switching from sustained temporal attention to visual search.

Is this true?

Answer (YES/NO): NO